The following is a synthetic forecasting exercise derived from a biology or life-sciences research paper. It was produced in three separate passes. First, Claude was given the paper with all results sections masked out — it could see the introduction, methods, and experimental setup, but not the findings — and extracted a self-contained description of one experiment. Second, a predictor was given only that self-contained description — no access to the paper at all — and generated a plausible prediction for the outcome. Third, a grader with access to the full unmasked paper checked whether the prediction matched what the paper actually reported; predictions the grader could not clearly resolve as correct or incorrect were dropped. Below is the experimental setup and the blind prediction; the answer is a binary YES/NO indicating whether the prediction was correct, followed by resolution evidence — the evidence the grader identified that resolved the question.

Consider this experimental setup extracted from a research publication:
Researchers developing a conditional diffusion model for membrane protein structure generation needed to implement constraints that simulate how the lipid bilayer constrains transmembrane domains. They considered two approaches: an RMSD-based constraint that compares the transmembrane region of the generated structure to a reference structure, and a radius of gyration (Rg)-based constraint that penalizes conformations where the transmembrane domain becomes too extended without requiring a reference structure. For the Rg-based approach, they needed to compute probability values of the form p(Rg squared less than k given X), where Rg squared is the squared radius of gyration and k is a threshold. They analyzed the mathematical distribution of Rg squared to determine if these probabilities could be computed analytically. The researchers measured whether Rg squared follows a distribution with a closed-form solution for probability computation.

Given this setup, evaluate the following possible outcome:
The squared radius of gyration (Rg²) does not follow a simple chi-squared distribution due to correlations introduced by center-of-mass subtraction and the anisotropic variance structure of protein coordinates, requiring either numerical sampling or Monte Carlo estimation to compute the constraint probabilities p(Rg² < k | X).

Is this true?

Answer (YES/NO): YES